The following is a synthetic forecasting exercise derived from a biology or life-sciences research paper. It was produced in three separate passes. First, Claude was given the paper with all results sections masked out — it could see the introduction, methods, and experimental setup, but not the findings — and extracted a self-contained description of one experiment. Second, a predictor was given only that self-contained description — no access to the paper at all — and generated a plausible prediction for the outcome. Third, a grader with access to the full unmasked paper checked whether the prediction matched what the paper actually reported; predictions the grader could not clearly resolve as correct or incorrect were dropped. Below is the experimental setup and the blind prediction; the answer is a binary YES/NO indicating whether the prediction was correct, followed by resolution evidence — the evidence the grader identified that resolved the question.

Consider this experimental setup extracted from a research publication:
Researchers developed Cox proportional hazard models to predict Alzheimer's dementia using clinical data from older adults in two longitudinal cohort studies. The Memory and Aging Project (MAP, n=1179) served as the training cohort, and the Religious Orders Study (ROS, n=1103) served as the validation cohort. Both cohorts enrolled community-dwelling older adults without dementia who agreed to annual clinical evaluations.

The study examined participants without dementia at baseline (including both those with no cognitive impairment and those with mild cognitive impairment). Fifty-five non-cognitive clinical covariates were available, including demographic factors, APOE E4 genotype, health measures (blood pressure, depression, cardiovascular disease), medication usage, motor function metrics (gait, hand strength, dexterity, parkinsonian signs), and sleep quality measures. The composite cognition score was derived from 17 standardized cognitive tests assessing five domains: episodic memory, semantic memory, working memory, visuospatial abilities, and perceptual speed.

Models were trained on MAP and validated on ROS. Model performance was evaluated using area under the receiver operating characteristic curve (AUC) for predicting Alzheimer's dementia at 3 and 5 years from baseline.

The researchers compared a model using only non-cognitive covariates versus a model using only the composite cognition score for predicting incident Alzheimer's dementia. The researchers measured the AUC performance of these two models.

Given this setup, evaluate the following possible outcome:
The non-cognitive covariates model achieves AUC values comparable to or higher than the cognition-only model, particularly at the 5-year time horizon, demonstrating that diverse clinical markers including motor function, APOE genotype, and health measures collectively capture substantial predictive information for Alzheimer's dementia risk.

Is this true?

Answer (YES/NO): NO